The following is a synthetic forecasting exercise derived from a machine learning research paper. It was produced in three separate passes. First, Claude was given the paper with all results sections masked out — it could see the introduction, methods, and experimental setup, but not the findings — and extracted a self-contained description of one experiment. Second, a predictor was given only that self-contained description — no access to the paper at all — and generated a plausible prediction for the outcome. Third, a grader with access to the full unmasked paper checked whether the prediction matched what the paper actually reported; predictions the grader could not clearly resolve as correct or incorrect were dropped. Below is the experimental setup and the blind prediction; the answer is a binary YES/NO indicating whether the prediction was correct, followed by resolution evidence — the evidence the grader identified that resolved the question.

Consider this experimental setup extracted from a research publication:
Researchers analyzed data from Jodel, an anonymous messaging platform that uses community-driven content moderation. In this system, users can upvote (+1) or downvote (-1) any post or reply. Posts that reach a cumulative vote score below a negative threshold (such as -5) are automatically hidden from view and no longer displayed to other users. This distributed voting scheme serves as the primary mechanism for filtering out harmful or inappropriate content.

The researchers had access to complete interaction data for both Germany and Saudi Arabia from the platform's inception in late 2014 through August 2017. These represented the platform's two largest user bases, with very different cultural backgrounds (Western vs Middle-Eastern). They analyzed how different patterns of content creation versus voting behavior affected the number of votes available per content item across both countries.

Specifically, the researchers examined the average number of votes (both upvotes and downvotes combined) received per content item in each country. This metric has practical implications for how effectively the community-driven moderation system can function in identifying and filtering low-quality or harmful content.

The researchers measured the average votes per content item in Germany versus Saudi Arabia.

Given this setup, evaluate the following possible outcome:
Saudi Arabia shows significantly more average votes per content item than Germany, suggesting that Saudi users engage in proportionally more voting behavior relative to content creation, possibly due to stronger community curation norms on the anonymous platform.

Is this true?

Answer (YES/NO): NO